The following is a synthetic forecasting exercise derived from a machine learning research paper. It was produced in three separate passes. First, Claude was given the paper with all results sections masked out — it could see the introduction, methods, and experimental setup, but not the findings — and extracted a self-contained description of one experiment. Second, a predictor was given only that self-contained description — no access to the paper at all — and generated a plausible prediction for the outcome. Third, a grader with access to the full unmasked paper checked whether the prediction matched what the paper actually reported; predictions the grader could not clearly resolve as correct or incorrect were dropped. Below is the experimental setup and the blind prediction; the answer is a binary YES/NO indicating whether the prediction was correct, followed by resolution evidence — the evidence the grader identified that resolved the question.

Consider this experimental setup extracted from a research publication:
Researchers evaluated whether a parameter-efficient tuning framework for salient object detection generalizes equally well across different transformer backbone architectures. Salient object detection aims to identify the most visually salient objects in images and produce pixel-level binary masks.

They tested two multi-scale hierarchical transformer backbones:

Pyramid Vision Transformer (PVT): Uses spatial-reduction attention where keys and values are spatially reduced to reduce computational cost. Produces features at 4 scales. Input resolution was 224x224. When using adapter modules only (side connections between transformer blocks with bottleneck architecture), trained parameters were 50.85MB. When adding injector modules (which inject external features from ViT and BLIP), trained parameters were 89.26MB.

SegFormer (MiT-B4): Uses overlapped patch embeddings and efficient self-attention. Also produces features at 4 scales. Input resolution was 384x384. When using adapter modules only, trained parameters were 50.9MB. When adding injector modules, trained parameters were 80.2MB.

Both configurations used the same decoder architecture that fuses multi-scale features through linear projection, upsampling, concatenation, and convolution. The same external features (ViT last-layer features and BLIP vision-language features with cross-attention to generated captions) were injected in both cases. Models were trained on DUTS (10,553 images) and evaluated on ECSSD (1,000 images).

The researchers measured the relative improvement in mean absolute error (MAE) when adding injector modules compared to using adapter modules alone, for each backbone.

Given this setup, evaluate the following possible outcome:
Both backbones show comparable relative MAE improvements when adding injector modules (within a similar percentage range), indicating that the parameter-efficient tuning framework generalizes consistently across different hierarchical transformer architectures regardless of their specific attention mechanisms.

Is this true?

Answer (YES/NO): NO